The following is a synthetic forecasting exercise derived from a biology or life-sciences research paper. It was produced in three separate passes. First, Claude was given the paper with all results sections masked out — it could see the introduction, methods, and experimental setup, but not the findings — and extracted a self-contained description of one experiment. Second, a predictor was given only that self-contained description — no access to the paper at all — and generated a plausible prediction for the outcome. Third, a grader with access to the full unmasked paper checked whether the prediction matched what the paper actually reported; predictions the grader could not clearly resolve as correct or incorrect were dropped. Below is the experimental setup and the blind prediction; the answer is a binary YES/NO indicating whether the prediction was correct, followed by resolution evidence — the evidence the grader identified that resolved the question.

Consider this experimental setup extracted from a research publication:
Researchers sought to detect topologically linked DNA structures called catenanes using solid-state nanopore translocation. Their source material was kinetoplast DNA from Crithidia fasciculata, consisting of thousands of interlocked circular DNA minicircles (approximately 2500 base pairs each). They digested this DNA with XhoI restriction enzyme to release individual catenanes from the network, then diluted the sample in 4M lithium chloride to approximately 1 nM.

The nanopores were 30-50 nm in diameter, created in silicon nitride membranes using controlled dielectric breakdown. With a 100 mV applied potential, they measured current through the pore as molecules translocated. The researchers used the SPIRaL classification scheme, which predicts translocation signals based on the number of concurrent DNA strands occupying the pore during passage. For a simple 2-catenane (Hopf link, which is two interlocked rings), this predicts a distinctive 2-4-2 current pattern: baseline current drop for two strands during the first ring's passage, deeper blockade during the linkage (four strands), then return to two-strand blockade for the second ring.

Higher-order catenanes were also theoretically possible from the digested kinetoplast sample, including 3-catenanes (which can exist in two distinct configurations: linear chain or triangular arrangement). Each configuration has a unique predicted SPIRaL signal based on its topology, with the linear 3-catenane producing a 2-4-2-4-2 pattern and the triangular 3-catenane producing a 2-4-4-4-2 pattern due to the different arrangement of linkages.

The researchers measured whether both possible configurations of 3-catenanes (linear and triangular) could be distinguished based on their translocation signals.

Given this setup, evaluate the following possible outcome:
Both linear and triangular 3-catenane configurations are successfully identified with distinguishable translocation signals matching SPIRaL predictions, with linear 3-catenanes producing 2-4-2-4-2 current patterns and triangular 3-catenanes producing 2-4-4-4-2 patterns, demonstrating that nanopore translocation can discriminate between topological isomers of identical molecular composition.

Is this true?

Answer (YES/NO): YES